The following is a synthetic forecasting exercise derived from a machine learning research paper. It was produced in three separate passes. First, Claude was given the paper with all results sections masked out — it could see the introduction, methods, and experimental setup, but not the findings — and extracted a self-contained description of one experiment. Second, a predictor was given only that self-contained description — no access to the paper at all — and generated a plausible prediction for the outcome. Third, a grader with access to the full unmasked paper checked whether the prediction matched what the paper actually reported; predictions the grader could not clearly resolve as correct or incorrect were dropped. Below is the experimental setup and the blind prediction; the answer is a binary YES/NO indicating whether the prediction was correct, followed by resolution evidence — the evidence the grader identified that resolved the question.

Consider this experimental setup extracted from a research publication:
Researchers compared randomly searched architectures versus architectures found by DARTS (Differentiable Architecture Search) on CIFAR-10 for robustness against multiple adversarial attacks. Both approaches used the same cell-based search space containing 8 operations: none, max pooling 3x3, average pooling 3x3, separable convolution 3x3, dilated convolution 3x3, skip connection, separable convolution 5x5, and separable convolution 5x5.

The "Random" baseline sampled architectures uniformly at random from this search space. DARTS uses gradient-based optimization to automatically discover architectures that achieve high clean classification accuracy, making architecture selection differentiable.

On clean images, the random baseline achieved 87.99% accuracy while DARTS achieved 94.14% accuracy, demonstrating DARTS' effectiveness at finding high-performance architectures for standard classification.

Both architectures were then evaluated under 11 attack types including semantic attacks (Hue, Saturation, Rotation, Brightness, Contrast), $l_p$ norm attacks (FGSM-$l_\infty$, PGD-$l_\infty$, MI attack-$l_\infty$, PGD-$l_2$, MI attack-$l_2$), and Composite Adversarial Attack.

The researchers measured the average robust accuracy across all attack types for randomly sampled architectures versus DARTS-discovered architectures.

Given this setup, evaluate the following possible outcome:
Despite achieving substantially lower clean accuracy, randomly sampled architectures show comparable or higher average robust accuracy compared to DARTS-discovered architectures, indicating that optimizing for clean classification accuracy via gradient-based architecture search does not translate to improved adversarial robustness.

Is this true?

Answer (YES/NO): NO